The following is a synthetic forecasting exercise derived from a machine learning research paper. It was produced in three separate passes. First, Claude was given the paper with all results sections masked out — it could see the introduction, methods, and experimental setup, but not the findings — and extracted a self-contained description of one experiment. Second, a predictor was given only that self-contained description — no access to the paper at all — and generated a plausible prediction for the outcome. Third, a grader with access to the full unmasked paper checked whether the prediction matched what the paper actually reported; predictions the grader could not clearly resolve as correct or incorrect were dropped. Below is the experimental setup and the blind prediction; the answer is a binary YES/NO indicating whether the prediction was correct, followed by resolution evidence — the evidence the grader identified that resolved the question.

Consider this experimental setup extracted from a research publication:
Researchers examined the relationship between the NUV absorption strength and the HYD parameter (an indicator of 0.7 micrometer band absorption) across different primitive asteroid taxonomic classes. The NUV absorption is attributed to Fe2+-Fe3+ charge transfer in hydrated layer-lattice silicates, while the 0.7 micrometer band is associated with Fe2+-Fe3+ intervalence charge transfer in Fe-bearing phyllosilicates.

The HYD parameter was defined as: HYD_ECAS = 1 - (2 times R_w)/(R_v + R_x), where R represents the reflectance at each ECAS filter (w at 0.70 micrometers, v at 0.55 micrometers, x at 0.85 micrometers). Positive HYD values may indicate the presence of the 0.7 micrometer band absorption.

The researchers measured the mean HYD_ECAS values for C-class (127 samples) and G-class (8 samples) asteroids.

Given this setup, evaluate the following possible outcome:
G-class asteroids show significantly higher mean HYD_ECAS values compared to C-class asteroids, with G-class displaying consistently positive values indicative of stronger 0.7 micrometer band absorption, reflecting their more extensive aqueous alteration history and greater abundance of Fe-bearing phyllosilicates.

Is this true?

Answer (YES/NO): NO